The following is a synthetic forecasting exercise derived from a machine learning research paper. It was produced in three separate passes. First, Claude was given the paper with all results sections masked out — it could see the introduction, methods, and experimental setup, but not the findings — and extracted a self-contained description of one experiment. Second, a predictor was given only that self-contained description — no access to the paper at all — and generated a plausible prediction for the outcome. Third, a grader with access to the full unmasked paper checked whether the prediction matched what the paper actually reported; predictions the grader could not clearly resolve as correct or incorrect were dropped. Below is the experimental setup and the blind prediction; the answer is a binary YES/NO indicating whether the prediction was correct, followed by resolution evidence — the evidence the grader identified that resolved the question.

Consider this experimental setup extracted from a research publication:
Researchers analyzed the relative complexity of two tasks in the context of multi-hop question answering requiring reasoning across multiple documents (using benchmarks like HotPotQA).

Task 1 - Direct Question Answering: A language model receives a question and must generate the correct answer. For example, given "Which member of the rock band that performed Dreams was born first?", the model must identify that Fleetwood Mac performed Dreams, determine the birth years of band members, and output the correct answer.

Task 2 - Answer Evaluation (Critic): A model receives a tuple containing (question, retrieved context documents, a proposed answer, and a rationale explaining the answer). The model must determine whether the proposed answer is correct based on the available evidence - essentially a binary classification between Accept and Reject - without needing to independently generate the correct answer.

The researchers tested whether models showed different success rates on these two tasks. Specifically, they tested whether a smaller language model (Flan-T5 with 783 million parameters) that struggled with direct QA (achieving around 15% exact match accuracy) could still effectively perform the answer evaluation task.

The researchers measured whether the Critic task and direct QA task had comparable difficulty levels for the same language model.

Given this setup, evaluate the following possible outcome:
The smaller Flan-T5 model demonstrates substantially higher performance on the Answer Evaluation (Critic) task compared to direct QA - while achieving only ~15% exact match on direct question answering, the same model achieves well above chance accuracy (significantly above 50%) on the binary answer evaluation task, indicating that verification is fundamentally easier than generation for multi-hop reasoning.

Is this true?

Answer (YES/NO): YES